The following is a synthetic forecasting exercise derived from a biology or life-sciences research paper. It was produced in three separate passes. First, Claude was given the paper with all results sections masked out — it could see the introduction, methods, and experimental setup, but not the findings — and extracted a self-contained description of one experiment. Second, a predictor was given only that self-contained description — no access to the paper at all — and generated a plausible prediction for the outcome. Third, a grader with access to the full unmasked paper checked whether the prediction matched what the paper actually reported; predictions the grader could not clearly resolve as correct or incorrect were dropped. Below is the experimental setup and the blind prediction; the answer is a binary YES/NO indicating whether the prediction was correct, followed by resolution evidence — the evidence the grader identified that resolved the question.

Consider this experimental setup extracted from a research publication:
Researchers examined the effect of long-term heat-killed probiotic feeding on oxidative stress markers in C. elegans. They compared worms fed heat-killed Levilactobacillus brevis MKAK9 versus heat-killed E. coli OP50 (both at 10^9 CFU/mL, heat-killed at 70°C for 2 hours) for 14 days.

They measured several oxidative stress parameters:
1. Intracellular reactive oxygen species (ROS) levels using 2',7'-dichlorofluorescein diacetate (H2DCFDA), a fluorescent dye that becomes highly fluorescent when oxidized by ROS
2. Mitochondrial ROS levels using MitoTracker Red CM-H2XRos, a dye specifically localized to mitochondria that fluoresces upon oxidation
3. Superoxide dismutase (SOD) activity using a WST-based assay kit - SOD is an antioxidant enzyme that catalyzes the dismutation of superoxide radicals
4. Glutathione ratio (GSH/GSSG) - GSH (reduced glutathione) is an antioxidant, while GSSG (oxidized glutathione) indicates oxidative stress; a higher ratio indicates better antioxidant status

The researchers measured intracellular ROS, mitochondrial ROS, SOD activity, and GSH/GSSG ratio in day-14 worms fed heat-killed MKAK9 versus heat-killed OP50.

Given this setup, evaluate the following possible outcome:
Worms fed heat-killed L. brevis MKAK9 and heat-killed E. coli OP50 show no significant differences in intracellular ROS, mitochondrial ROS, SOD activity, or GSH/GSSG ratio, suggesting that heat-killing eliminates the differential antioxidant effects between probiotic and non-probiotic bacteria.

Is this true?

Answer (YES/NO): NO